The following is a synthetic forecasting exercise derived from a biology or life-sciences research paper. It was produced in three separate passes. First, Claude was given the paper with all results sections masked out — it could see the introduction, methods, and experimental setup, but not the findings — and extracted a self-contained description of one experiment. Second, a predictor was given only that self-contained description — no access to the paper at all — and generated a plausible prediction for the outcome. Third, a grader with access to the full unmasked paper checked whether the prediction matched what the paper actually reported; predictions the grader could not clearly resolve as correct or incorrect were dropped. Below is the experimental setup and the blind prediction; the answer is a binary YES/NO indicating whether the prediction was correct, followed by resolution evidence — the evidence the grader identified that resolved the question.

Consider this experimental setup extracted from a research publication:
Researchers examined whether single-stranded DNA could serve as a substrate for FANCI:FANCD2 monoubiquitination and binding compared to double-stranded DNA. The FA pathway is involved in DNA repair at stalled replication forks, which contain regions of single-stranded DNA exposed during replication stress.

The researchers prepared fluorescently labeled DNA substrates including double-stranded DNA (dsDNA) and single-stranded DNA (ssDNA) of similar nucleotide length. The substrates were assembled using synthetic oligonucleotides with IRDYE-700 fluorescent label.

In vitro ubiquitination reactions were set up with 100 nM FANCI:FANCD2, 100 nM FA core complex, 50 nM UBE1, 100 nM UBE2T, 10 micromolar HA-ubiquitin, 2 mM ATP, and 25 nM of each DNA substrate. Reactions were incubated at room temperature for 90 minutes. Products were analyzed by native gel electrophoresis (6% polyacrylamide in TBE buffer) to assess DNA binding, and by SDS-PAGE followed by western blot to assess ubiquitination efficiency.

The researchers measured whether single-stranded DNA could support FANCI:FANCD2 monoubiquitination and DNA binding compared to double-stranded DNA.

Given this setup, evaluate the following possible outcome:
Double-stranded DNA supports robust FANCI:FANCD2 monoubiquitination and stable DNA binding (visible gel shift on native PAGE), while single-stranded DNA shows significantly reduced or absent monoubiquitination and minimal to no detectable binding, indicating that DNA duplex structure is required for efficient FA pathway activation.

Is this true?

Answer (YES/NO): YES